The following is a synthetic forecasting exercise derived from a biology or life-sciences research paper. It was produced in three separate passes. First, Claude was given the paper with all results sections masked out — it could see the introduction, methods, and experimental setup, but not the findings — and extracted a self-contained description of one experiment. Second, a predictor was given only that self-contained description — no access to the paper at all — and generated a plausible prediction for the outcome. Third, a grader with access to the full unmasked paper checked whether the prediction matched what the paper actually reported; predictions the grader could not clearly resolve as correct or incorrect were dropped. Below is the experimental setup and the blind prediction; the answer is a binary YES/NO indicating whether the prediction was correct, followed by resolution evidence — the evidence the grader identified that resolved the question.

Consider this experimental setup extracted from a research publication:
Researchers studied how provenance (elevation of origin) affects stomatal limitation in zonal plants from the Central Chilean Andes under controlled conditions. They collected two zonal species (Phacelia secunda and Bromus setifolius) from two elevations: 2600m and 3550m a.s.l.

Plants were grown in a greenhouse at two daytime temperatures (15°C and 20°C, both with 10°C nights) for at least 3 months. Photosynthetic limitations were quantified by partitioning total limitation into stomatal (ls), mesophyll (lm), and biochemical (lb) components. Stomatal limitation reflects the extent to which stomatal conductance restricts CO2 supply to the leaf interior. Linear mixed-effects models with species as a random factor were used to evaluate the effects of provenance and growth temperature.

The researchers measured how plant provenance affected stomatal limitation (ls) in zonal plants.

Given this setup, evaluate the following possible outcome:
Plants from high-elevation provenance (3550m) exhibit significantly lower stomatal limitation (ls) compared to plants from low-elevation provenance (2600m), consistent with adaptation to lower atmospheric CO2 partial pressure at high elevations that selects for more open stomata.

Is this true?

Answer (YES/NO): YES